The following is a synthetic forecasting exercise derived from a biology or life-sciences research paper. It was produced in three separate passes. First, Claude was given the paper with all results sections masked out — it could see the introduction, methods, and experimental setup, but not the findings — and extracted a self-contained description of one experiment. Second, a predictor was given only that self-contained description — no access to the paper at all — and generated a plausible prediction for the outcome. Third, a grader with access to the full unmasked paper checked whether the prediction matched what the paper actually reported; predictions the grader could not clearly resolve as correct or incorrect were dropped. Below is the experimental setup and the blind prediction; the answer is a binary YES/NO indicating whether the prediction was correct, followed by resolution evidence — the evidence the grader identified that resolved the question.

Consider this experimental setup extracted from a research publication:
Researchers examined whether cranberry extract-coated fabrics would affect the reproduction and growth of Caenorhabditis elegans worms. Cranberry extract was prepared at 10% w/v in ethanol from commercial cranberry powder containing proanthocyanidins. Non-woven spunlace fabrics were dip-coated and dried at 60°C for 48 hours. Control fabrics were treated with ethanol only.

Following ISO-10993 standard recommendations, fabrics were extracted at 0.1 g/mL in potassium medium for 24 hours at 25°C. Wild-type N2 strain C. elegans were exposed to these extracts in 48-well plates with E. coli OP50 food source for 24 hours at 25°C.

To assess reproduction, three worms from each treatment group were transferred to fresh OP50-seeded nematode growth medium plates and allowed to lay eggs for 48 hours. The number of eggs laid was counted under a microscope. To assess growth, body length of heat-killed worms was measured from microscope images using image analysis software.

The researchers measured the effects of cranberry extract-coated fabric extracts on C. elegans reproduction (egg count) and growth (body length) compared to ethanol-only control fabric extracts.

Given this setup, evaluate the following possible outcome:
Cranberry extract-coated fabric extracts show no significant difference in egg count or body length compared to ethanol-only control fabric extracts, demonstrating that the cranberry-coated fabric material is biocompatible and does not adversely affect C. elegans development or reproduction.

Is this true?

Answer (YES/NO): YES